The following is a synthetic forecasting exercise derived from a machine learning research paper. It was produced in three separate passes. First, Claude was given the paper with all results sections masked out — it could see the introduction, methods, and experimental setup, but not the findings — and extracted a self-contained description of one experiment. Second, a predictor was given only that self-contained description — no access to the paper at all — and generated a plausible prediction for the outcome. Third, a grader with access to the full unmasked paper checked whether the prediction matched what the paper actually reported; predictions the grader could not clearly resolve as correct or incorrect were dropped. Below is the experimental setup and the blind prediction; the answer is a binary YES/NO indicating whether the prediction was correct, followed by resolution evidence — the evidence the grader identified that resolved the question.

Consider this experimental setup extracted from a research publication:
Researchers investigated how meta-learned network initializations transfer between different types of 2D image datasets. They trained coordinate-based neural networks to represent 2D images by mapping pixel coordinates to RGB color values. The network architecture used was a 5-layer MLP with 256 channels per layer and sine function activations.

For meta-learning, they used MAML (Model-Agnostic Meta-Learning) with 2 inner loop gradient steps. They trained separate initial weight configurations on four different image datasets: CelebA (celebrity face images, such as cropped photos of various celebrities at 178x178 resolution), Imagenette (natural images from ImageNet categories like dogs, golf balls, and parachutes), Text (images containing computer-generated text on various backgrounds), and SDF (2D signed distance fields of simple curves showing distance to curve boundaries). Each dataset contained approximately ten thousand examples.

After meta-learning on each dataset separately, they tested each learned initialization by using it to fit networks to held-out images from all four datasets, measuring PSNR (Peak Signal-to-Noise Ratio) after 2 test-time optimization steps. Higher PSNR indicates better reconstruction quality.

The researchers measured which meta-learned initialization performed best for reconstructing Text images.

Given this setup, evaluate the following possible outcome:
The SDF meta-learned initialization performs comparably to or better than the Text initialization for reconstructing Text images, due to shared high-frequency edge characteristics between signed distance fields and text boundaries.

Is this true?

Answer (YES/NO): NO